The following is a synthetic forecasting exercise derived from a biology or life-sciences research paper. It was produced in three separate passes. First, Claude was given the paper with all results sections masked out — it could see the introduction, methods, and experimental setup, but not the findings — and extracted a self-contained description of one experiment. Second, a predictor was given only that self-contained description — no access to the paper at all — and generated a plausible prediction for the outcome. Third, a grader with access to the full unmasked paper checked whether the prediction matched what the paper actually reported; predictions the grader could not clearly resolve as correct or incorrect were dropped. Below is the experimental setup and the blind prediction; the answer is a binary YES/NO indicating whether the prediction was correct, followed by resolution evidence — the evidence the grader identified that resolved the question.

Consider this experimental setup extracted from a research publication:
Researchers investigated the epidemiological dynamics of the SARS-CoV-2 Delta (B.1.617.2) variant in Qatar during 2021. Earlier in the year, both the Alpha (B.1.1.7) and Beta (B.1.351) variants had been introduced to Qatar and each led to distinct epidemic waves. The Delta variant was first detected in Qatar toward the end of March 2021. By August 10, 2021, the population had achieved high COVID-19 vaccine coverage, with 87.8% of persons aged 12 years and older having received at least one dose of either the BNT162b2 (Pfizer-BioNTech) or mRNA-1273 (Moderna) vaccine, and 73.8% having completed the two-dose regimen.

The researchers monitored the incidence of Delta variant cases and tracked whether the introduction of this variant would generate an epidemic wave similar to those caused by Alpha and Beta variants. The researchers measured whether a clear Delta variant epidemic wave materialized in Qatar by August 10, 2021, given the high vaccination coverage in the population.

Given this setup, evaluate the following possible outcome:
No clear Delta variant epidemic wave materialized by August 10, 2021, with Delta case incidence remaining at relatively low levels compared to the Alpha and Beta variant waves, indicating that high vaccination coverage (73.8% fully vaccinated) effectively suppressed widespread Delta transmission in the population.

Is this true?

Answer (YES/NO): YES